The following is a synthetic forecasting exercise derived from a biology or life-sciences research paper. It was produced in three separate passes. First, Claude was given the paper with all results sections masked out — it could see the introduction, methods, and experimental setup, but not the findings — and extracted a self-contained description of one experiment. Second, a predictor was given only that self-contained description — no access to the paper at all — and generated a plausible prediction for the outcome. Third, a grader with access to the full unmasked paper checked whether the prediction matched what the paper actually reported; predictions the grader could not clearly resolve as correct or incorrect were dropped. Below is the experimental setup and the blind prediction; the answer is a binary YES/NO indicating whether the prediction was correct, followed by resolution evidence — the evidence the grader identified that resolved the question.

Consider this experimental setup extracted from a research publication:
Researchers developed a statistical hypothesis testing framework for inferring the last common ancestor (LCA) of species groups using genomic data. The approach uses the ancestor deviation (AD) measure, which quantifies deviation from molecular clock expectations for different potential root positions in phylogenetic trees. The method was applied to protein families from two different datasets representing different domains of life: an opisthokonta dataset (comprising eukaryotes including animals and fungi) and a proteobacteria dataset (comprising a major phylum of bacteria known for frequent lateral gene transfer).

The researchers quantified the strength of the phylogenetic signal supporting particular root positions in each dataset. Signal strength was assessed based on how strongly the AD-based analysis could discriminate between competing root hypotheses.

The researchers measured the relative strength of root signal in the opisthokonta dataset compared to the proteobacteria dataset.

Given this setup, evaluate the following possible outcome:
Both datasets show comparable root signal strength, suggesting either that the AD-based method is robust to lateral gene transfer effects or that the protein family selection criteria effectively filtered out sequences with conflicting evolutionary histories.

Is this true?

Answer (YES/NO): NO